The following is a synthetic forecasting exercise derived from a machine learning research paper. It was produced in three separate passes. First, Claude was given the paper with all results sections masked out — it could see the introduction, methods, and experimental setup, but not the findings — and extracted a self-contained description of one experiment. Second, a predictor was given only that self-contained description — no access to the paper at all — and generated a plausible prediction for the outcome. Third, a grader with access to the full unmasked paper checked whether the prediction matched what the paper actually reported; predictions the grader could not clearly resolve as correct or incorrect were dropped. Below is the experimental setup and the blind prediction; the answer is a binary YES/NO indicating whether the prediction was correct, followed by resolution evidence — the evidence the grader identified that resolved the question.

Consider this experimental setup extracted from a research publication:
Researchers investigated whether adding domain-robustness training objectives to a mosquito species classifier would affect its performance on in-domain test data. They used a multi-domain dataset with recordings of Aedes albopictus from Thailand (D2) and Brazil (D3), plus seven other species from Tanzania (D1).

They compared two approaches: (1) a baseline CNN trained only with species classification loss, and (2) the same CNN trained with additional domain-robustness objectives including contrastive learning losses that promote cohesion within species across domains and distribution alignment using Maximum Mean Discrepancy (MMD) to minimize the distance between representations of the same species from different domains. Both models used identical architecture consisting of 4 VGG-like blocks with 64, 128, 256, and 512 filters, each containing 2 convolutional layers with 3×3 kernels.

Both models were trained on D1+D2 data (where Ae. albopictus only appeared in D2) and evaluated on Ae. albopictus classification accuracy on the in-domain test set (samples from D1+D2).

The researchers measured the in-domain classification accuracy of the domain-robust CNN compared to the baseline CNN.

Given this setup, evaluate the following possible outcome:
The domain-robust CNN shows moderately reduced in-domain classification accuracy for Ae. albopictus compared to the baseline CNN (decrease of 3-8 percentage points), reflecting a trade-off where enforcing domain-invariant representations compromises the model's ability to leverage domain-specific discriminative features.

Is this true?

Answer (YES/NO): YES